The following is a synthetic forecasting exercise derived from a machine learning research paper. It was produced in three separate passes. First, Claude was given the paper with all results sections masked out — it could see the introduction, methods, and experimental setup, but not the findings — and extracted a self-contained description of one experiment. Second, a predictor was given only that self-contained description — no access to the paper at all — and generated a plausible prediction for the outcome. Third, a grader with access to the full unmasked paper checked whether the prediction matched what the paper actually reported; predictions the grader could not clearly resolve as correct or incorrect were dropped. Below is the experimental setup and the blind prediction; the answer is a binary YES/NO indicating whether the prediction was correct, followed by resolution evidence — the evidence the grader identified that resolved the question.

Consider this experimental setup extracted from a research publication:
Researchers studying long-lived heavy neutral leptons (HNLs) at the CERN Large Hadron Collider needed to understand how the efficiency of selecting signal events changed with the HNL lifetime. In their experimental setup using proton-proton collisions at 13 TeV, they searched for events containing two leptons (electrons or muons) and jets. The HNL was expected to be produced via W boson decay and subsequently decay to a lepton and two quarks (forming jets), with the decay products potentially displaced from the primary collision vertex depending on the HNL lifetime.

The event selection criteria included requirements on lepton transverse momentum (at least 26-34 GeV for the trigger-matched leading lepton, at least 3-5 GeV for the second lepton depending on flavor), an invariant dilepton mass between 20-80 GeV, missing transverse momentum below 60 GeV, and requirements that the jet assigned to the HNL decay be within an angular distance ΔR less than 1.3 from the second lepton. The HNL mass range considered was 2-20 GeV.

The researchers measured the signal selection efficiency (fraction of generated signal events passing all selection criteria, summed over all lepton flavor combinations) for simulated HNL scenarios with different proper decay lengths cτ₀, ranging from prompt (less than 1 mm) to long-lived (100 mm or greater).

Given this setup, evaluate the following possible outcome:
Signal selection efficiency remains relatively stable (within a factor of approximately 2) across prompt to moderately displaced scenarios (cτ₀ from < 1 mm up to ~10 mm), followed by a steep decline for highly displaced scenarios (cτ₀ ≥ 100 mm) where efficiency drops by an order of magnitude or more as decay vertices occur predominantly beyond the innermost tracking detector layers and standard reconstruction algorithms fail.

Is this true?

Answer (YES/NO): NO